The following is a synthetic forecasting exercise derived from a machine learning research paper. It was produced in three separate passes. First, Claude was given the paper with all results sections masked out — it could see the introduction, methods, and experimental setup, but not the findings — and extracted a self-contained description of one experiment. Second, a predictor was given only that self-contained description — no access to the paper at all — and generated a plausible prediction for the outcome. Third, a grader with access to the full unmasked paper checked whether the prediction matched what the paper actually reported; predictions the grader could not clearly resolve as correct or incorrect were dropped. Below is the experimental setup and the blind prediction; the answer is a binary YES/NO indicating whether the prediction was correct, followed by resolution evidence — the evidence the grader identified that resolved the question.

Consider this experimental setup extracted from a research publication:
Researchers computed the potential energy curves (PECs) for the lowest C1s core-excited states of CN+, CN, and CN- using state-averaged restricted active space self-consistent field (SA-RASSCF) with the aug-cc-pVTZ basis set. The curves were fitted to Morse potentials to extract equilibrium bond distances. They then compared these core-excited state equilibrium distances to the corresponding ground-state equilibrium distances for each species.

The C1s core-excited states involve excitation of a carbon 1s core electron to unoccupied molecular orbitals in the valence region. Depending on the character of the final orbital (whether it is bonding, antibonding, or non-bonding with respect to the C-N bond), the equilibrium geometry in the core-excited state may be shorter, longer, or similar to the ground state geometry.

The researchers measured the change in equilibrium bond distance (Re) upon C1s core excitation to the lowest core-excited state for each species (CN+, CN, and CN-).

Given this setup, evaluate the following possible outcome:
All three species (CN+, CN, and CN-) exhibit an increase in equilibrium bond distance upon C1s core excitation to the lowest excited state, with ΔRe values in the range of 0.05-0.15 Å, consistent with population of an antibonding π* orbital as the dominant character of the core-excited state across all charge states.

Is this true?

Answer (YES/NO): NO